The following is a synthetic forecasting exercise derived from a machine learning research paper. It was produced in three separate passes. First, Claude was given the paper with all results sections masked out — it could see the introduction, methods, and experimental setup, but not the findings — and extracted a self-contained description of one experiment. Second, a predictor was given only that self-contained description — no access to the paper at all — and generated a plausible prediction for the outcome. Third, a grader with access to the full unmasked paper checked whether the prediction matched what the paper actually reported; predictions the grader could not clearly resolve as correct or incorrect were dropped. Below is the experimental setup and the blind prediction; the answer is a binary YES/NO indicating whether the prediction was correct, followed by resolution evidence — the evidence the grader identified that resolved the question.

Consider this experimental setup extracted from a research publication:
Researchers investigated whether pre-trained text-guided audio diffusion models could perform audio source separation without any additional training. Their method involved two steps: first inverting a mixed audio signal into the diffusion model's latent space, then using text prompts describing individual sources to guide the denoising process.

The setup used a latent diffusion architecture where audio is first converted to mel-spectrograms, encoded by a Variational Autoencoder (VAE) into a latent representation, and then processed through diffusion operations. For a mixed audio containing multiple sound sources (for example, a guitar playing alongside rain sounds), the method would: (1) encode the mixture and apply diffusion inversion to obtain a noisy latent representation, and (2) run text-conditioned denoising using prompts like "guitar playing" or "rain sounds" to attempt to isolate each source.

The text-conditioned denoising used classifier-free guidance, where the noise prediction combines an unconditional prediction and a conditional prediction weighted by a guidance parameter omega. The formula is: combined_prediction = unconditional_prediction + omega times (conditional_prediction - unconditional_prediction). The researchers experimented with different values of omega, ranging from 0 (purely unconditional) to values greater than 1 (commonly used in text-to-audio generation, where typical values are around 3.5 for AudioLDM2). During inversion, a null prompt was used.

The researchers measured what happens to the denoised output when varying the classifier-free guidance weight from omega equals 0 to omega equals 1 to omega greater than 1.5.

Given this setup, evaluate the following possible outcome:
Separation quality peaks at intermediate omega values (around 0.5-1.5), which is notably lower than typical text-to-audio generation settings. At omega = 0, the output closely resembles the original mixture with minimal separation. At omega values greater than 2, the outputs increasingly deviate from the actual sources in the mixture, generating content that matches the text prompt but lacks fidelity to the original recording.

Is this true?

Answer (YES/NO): NO